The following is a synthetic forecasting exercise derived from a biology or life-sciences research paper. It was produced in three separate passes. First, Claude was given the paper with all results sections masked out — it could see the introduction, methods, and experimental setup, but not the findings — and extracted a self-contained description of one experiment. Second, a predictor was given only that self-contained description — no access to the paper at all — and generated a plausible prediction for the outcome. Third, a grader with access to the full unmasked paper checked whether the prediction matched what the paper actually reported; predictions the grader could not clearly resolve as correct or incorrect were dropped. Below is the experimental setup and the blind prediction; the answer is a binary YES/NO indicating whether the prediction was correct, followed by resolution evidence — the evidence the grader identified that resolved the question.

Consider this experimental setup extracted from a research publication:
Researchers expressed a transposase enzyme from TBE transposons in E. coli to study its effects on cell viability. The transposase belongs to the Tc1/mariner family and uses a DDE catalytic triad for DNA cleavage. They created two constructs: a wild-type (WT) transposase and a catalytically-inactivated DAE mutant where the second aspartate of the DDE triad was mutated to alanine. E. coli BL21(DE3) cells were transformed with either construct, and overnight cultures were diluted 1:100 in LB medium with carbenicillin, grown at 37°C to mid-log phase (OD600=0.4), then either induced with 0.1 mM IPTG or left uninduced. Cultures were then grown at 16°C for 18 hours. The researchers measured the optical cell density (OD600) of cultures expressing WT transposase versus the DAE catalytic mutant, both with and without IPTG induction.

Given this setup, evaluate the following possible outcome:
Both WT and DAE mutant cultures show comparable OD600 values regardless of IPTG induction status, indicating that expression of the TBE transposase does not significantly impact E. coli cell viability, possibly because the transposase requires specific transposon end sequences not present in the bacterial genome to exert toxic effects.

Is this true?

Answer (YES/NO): NO